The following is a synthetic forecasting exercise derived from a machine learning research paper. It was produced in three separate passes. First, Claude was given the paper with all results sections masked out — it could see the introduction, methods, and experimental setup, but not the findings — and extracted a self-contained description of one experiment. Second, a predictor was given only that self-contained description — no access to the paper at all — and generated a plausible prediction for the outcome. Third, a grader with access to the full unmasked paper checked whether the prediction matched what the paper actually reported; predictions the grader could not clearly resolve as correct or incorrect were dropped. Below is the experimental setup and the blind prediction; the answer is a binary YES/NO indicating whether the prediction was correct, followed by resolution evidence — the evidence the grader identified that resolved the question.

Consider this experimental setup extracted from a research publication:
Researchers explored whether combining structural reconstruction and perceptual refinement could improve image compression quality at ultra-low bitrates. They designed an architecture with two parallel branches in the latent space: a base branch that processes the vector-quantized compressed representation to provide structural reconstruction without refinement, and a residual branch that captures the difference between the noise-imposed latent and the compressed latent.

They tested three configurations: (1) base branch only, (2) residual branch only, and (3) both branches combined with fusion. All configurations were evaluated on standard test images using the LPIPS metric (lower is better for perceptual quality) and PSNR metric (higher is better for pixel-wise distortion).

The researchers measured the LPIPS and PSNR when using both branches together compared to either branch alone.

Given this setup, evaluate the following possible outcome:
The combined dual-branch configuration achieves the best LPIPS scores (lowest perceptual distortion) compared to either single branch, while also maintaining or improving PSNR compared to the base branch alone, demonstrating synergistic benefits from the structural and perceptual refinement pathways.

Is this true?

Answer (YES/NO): YES